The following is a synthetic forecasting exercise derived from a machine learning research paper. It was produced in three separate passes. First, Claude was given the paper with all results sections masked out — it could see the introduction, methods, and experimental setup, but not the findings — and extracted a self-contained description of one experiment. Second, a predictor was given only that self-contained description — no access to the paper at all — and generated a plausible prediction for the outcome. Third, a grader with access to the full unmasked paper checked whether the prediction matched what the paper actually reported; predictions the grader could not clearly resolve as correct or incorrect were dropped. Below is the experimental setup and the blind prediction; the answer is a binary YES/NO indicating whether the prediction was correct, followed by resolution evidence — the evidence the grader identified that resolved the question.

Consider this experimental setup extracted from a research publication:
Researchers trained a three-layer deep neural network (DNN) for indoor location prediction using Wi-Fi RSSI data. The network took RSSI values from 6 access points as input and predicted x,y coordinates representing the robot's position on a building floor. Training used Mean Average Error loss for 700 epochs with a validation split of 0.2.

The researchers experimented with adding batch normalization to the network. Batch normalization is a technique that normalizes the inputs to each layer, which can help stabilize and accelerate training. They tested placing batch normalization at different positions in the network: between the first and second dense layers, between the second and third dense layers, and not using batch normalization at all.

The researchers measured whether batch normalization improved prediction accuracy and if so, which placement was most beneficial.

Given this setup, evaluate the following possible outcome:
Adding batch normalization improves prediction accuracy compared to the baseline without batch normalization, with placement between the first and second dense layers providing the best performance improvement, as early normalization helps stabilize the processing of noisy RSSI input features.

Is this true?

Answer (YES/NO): NO